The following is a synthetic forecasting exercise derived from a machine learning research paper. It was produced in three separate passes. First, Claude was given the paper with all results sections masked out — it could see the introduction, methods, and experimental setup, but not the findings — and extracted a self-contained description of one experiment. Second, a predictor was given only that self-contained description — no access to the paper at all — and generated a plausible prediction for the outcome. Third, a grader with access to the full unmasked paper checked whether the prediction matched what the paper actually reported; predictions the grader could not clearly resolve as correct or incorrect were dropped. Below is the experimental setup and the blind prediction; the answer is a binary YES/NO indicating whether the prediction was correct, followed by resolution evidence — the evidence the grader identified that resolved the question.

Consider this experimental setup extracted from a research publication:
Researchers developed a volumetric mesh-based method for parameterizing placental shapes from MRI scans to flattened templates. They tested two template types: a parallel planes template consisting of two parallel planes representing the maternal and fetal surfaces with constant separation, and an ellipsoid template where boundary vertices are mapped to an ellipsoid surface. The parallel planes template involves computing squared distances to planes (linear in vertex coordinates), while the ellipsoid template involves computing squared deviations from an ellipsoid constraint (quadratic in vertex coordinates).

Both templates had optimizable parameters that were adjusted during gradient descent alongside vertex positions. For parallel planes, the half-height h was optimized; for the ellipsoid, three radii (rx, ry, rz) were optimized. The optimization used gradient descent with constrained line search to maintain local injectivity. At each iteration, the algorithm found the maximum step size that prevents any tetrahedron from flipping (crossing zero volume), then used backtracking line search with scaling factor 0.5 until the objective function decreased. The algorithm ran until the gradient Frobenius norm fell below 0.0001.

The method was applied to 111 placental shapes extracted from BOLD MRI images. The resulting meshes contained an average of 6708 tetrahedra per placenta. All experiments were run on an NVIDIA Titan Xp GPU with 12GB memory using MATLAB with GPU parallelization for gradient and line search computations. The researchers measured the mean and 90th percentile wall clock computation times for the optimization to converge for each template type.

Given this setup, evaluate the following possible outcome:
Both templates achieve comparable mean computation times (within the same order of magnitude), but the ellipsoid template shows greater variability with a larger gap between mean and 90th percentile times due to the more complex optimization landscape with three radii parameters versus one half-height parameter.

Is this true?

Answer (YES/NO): NO